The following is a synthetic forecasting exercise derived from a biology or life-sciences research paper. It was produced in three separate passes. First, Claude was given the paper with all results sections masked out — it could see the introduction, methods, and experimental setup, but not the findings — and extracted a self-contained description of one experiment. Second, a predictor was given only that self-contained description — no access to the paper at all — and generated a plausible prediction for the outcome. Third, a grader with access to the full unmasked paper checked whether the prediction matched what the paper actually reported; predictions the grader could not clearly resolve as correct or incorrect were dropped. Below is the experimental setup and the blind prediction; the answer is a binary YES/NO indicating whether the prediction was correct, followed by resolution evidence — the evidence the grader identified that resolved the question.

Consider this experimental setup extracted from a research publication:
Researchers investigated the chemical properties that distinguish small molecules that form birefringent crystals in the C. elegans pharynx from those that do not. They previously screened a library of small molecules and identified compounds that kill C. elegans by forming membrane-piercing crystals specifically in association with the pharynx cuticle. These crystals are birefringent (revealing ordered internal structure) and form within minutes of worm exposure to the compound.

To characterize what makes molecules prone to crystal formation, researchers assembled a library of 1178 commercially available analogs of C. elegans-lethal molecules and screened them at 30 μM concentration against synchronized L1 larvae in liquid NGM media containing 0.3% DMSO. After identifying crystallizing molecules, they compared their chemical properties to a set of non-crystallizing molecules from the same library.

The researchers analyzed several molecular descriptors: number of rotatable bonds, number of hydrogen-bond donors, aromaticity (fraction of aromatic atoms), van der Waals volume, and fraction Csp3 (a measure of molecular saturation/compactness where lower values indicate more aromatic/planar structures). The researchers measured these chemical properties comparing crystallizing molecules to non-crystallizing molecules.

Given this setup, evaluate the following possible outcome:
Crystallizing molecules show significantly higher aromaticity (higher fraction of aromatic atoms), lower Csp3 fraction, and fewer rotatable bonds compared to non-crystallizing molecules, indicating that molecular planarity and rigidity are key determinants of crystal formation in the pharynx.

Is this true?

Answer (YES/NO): YES